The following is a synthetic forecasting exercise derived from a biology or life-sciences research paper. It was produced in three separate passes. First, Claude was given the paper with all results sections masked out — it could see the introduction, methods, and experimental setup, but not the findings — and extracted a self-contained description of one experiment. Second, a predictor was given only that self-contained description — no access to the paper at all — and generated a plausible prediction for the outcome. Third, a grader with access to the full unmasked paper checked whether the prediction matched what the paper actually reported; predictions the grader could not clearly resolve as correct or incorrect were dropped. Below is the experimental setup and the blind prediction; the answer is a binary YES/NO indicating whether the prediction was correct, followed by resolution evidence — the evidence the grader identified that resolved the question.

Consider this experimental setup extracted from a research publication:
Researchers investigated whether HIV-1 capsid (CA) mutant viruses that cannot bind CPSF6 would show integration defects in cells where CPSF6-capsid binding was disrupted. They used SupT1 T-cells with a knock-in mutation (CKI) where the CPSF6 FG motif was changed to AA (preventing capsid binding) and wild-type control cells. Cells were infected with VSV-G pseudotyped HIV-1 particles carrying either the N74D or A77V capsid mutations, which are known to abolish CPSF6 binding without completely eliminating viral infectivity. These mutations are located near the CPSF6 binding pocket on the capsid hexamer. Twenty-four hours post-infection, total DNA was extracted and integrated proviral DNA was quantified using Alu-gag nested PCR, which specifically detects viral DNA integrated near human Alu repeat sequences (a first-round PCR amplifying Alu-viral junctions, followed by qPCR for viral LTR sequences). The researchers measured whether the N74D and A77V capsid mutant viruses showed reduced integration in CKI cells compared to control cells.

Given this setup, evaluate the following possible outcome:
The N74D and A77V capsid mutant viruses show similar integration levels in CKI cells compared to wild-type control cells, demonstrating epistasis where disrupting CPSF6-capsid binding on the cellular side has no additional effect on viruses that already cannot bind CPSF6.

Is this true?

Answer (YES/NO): YES